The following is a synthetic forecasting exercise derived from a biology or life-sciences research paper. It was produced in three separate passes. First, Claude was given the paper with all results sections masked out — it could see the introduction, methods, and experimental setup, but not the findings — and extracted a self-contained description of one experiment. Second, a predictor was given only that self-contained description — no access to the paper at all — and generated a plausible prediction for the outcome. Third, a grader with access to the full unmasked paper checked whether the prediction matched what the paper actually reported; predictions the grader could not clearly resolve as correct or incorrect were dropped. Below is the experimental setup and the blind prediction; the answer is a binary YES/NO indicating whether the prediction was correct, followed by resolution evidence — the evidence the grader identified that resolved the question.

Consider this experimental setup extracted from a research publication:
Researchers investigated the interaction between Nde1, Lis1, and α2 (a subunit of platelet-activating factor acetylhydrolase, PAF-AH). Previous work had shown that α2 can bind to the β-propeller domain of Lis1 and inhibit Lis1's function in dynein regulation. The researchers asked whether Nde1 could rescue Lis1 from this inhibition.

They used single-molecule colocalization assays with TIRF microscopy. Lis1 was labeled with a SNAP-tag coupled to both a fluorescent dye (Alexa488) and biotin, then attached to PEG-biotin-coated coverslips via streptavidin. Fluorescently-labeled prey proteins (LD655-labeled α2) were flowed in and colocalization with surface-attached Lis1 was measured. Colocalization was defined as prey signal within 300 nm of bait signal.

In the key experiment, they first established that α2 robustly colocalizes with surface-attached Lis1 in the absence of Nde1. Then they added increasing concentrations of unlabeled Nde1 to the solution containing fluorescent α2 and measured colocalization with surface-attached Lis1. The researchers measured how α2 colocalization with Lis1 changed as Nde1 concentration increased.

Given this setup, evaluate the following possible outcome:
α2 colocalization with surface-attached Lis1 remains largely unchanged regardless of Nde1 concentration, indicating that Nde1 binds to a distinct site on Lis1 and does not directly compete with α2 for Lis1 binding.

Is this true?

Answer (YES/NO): NO